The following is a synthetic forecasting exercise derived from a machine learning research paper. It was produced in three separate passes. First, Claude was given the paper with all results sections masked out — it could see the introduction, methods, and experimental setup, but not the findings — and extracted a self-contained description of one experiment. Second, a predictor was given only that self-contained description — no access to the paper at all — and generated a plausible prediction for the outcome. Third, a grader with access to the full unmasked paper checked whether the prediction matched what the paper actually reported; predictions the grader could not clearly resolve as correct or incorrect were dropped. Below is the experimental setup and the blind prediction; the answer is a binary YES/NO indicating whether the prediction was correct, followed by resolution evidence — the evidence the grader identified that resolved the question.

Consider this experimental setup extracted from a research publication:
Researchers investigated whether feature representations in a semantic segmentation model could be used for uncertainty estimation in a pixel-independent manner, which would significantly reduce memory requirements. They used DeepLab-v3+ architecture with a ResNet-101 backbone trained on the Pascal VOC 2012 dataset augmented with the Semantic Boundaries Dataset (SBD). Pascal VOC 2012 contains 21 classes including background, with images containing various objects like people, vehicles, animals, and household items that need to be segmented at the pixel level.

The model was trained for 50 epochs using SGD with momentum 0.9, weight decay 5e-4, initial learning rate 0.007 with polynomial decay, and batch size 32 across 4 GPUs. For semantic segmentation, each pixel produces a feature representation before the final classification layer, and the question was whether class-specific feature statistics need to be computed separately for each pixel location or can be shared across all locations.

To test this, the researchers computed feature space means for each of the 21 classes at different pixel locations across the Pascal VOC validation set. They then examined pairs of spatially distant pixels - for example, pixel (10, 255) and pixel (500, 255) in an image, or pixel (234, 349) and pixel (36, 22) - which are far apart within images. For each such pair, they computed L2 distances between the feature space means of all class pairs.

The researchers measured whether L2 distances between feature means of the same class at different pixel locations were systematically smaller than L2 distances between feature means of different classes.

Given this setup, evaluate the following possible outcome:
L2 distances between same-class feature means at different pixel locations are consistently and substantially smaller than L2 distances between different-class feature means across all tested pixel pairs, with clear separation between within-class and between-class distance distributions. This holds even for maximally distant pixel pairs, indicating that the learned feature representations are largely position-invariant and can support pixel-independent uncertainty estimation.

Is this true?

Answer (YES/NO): YES